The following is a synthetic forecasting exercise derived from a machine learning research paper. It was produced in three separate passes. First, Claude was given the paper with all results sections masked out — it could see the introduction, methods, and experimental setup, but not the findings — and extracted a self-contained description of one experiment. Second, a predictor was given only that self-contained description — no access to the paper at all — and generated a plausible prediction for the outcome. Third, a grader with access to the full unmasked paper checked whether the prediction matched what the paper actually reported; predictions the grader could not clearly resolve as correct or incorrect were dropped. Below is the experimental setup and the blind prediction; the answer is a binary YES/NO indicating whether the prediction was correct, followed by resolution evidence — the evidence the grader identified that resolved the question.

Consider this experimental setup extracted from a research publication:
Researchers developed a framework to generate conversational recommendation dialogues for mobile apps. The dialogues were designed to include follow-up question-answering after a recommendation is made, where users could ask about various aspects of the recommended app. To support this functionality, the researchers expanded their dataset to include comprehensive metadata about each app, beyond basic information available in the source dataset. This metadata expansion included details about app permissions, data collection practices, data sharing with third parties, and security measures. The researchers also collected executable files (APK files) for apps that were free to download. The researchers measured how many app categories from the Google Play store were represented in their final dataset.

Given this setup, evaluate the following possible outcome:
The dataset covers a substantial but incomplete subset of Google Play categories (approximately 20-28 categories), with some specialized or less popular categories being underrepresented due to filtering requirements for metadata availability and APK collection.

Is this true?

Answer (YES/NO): NO